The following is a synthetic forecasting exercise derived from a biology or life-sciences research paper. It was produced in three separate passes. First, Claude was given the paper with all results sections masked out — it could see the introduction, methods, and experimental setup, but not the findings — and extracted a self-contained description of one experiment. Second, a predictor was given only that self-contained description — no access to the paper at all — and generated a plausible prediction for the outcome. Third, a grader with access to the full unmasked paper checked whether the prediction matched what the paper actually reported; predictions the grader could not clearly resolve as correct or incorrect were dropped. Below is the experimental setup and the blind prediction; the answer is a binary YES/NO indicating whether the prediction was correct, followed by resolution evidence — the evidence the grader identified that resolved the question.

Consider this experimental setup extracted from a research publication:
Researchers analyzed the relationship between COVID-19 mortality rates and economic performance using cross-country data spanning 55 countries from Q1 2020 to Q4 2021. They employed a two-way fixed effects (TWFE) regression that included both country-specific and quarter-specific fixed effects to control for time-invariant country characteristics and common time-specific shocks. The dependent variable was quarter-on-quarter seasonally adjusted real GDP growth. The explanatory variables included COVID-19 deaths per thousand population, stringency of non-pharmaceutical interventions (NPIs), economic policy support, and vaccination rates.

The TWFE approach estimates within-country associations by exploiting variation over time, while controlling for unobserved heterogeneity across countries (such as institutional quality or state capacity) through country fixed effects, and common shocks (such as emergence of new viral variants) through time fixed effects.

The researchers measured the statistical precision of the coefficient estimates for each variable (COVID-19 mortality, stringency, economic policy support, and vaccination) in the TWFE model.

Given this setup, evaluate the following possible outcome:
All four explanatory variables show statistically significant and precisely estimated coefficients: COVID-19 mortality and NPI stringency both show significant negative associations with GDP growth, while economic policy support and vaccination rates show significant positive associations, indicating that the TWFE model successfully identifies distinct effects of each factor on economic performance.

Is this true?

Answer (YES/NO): NO